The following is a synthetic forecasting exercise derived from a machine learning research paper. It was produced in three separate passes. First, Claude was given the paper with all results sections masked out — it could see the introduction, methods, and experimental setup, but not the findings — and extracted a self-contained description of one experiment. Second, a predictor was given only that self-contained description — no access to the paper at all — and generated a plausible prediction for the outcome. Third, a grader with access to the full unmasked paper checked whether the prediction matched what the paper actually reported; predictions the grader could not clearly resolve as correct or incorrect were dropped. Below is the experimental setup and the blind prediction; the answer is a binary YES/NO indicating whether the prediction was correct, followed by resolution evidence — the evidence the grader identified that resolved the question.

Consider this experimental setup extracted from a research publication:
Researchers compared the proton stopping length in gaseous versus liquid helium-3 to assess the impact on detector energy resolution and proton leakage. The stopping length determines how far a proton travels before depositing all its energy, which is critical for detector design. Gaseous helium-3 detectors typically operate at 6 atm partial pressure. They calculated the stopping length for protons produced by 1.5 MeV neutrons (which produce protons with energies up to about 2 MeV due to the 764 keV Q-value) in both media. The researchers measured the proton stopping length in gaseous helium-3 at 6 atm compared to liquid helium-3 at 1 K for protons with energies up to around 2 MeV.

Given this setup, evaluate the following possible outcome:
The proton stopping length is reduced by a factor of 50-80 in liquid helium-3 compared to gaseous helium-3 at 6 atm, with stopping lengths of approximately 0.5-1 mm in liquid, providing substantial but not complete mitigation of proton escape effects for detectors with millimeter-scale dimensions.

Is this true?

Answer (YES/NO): NO